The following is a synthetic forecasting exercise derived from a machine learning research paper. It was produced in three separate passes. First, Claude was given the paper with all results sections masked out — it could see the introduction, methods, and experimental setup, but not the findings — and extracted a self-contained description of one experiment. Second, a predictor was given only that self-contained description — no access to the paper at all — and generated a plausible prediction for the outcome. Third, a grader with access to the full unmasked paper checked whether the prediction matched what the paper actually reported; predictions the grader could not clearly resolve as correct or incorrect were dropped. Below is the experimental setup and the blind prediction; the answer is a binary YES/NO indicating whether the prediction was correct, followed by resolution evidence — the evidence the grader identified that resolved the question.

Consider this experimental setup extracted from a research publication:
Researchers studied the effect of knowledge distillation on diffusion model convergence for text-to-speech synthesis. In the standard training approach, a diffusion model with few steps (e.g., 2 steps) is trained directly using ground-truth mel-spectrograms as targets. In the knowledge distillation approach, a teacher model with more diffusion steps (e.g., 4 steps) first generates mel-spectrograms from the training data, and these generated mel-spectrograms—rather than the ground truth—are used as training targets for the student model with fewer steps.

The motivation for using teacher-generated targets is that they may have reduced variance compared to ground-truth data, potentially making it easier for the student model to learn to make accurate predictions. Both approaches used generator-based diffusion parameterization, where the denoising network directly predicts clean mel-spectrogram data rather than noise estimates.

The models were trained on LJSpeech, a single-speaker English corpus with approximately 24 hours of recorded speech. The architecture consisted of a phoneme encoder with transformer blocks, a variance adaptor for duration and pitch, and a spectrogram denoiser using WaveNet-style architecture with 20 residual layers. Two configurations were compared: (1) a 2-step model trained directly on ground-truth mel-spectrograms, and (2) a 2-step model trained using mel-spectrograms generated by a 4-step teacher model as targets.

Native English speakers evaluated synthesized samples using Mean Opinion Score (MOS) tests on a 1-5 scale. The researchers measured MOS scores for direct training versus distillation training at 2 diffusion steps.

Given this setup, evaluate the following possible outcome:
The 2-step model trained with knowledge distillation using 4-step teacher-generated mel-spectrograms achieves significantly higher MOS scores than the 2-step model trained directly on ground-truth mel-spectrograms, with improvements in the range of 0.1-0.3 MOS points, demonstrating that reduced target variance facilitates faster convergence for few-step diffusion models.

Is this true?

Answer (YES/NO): YES